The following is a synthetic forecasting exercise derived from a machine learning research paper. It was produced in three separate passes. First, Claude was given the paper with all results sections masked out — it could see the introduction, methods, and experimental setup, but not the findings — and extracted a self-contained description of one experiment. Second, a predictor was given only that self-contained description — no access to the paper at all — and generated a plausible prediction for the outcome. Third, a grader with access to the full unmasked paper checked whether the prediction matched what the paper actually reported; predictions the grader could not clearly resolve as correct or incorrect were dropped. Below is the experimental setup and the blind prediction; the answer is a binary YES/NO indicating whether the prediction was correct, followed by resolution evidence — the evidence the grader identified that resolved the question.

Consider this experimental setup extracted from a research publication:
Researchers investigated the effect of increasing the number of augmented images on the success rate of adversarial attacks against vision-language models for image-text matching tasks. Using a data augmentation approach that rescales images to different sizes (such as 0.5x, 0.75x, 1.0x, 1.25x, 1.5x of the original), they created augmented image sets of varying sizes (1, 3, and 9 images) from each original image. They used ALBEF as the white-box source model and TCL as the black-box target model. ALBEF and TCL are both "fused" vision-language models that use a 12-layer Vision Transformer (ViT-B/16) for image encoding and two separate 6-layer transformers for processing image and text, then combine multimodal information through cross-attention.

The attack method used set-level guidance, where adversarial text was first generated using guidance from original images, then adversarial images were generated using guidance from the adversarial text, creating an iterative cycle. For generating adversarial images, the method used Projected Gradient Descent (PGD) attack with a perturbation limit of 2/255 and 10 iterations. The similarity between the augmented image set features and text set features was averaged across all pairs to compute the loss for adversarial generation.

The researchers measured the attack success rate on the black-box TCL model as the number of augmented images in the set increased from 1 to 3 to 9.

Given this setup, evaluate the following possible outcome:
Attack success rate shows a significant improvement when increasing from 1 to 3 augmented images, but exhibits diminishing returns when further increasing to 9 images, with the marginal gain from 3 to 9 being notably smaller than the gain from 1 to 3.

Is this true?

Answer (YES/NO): NO